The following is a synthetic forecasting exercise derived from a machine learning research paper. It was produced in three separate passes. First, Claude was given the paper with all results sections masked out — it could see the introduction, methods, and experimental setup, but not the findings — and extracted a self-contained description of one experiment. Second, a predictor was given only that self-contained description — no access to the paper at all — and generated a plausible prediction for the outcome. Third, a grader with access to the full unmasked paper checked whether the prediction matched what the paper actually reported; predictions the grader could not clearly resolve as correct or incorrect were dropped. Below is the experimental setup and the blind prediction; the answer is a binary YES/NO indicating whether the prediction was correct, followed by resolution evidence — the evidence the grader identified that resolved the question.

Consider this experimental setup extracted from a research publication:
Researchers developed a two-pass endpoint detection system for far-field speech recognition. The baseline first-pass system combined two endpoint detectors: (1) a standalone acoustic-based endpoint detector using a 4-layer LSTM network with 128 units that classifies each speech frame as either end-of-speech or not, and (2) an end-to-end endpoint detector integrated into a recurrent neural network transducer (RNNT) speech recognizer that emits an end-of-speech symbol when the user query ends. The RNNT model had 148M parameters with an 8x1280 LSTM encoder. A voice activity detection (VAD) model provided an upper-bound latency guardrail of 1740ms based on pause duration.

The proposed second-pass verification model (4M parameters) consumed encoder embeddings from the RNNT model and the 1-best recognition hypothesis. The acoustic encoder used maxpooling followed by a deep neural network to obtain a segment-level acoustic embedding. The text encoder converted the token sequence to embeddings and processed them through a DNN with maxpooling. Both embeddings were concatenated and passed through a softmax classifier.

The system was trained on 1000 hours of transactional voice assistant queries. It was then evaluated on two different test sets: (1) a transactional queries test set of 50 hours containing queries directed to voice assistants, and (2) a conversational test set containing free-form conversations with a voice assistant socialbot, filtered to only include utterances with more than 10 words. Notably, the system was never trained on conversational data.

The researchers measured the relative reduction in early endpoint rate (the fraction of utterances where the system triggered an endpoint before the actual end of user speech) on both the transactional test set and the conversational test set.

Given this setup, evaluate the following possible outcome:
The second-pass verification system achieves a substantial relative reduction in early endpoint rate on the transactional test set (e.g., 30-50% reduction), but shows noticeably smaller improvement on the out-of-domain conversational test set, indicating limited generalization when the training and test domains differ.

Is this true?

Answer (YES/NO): NO